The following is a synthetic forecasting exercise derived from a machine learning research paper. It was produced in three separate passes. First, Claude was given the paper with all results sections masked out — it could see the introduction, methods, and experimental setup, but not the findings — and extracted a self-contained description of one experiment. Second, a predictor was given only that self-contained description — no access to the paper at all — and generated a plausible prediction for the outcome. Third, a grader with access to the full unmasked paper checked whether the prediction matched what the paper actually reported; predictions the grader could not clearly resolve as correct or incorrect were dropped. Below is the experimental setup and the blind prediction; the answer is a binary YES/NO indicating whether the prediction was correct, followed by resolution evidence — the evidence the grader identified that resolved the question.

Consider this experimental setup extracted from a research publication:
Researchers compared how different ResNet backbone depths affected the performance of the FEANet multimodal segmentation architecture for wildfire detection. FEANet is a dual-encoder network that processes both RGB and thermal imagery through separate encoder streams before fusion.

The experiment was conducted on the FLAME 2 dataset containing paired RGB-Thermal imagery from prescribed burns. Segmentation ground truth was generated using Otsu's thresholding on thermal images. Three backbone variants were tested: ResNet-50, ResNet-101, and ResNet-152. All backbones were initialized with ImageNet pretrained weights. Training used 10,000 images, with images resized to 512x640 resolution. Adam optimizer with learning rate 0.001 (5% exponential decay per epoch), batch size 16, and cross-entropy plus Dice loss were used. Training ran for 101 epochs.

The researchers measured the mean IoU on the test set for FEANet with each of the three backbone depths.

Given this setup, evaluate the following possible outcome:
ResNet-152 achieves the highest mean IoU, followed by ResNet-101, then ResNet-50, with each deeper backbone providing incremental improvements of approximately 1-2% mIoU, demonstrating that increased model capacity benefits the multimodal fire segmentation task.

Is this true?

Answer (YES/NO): NO